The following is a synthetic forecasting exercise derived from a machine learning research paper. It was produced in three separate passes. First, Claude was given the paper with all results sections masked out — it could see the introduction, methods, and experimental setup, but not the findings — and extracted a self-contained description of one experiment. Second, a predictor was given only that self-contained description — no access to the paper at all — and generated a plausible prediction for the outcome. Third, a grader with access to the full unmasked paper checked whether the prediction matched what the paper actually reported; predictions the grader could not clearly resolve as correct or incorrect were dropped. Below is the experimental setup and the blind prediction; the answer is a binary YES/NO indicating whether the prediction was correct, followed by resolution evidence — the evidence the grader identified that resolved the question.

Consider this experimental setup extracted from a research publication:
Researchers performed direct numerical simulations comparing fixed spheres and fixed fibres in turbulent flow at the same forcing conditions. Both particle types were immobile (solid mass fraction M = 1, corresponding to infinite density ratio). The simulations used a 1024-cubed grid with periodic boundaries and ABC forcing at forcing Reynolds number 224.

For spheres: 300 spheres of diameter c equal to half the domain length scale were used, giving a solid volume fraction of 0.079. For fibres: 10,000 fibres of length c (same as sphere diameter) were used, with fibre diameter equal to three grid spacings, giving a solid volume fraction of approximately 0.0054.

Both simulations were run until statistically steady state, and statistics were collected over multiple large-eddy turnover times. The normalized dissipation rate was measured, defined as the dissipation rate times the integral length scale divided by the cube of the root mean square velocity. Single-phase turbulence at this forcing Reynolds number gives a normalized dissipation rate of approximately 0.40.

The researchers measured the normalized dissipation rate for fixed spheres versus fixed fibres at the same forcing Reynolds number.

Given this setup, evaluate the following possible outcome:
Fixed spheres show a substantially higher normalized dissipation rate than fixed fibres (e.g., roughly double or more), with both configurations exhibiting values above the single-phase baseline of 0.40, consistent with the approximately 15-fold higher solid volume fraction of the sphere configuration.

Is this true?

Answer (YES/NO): NO